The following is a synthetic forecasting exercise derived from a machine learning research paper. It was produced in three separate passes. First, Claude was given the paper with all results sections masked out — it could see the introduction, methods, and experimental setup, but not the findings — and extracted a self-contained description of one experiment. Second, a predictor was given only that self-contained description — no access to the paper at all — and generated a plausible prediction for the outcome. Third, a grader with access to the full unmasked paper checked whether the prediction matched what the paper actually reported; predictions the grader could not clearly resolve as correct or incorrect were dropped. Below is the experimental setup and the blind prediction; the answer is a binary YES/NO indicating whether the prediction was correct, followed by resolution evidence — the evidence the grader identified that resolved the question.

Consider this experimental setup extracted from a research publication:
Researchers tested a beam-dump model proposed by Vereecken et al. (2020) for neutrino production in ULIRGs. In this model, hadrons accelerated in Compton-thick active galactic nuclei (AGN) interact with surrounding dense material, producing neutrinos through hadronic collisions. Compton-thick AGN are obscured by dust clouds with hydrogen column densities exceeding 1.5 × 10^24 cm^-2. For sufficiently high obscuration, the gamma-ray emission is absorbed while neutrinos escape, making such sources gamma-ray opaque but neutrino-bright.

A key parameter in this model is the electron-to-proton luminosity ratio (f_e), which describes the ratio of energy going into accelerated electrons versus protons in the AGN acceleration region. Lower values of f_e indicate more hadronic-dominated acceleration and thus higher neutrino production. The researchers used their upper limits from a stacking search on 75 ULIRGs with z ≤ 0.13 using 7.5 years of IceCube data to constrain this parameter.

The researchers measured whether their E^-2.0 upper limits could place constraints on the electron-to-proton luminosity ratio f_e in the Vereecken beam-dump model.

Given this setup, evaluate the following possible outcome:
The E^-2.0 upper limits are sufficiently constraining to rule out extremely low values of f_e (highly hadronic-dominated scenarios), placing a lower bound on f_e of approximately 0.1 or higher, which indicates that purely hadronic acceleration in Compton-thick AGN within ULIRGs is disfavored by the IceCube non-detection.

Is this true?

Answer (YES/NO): NO